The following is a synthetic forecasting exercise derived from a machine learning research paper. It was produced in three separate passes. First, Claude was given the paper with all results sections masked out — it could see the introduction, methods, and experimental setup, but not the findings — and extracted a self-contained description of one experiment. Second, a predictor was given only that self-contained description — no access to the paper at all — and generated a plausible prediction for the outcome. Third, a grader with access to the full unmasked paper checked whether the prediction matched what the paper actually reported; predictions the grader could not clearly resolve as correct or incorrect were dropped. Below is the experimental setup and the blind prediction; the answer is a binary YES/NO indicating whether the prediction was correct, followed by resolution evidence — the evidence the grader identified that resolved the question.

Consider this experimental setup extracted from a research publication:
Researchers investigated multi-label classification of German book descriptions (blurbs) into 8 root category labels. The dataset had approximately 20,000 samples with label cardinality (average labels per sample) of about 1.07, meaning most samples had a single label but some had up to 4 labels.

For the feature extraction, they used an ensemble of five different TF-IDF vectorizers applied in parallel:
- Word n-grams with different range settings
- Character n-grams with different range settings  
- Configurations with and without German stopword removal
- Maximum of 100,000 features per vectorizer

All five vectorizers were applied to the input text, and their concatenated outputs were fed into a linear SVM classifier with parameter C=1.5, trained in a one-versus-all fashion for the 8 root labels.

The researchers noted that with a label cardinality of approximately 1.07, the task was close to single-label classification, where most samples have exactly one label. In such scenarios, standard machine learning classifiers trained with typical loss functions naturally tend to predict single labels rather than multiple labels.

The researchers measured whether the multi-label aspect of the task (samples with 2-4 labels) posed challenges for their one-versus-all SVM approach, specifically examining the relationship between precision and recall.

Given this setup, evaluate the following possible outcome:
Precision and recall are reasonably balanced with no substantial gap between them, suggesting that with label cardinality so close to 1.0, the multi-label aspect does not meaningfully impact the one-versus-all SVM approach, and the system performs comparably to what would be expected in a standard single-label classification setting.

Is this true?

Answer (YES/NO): NO